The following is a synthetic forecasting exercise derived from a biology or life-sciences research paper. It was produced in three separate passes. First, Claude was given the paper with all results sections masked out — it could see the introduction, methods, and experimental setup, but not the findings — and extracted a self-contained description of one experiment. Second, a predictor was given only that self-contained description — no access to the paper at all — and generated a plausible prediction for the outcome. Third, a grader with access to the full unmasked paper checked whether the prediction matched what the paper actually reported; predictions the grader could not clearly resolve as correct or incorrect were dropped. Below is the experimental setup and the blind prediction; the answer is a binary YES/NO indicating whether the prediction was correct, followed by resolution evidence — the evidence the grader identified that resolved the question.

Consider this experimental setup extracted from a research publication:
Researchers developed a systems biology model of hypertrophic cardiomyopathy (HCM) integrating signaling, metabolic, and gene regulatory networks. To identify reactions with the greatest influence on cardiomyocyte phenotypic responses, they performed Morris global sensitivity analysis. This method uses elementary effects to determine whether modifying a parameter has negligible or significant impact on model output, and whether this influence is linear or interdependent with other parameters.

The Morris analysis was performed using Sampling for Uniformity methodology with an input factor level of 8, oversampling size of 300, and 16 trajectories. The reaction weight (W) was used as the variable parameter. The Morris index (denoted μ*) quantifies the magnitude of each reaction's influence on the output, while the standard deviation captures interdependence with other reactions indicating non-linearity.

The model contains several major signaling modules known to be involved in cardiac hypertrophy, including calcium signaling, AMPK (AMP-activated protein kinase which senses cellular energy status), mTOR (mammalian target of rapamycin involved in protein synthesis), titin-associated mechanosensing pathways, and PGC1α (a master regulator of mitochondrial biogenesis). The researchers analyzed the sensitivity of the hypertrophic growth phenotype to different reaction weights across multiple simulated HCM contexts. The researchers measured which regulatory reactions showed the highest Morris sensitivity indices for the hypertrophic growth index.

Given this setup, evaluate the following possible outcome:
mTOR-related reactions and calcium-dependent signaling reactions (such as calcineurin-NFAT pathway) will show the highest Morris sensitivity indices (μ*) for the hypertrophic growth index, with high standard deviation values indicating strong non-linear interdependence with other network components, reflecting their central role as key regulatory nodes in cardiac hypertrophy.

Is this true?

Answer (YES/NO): NO